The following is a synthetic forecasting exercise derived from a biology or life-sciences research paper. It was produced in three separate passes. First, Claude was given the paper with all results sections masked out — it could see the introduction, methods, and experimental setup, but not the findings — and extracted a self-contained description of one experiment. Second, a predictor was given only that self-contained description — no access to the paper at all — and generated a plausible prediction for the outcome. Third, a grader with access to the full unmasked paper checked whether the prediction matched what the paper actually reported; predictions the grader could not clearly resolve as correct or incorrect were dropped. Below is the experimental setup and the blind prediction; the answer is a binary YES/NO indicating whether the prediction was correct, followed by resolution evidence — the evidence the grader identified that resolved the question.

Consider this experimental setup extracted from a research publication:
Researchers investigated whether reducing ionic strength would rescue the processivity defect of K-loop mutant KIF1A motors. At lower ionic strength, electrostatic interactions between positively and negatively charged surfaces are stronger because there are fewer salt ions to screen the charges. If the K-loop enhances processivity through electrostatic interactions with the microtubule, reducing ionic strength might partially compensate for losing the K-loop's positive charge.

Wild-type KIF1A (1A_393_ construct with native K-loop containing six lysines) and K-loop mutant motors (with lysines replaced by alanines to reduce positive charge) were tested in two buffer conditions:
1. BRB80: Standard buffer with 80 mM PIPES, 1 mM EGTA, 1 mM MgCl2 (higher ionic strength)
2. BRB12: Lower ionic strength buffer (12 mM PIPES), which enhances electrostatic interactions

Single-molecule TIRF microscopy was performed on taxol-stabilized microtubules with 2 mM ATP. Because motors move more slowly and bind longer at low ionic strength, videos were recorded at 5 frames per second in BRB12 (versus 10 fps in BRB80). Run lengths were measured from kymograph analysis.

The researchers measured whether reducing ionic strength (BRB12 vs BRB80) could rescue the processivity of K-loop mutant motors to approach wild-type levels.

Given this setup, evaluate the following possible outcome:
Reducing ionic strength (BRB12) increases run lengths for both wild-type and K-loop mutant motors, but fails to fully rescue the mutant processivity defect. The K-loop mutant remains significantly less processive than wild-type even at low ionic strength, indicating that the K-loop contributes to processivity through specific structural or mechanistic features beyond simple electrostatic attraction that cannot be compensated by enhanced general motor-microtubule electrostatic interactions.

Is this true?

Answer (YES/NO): YES